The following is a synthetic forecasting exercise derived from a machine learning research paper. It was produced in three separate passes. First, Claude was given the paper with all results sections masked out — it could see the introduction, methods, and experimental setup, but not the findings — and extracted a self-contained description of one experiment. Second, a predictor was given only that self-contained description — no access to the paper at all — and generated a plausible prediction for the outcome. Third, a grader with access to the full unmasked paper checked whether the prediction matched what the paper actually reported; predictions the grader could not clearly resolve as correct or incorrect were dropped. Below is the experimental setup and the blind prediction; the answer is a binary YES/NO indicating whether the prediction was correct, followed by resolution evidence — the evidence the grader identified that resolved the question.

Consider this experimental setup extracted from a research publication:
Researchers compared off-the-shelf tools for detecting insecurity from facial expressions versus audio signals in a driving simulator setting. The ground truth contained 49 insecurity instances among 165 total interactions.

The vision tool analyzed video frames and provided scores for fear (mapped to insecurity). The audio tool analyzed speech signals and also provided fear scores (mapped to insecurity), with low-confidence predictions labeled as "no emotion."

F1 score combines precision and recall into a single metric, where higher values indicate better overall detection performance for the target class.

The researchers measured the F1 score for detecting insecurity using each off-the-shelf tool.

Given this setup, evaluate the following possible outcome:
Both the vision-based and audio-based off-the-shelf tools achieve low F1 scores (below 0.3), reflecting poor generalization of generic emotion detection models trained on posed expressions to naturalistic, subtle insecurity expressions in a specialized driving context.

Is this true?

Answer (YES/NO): NO